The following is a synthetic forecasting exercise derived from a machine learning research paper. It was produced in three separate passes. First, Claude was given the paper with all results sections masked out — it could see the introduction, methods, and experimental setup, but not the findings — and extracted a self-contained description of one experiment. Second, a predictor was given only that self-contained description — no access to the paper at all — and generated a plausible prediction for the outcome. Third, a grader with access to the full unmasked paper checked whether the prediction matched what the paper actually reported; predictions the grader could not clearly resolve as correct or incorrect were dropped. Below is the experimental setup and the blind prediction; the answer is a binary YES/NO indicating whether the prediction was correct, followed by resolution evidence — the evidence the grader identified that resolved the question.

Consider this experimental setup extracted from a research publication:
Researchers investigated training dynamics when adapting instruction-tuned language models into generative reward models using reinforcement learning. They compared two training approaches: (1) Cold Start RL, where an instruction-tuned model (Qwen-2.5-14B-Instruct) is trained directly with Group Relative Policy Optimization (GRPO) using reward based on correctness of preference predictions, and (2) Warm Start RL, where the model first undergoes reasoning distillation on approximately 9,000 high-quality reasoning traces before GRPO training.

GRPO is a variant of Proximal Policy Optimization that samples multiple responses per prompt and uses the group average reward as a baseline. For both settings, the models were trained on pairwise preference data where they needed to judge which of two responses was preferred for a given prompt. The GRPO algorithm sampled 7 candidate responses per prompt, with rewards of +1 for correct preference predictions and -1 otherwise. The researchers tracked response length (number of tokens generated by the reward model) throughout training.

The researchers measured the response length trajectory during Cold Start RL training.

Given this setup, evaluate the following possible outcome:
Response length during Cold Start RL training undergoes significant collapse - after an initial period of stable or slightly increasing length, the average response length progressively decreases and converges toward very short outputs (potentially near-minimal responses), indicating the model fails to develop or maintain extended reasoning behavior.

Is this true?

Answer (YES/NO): NO